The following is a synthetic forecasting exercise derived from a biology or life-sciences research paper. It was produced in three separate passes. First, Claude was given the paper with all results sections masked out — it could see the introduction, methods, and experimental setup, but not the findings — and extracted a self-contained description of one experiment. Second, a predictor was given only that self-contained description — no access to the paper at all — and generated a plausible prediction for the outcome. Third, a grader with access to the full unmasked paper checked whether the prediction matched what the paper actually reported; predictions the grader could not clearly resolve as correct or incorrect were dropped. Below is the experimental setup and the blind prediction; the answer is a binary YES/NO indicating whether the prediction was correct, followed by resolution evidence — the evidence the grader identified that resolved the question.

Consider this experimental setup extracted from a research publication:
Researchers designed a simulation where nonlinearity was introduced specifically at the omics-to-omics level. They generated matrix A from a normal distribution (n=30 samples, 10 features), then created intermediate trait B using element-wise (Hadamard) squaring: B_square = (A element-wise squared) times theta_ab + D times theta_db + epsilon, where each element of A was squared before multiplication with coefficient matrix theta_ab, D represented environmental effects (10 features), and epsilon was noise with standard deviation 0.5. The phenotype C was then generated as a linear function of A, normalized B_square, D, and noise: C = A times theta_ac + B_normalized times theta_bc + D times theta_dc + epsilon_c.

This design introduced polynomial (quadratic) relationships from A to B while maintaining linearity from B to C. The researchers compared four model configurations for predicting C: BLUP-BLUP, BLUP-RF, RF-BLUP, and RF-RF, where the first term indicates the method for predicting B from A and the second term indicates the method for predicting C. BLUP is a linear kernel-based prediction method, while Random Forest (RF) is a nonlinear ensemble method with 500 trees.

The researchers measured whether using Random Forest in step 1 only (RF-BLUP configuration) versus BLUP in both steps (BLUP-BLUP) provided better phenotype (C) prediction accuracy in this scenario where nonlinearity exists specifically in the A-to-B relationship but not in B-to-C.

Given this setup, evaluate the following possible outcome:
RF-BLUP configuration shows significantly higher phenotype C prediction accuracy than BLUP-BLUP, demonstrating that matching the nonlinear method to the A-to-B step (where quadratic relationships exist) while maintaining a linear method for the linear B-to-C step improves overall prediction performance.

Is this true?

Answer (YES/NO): NO